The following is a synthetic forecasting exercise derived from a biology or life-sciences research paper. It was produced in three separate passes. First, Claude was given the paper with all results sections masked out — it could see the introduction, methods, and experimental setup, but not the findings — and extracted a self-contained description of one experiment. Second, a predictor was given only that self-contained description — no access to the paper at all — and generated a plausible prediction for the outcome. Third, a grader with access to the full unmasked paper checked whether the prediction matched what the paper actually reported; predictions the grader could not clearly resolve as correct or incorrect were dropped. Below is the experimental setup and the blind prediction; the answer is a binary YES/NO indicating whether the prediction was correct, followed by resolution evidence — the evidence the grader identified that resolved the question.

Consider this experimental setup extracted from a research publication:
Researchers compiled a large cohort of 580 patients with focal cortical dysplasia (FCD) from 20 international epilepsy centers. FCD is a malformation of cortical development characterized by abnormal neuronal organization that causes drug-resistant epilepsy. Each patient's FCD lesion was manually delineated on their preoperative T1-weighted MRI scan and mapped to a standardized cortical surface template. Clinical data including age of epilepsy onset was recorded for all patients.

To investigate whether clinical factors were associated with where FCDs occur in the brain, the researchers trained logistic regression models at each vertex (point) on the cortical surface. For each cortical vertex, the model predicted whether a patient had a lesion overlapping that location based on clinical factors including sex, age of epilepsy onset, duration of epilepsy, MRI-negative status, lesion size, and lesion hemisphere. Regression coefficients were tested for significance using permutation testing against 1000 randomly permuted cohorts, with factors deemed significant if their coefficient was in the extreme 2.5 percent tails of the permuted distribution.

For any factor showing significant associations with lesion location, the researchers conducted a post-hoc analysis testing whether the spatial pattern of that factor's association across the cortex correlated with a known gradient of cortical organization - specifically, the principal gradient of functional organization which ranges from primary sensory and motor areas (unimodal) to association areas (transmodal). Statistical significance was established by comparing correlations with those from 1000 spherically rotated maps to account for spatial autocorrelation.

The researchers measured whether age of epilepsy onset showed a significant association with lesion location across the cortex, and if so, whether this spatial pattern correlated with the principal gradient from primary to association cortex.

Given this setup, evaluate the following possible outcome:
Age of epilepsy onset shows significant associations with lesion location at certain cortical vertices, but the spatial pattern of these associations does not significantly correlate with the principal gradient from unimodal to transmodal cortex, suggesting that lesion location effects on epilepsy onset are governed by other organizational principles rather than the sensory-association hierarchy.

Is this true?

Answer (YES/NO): NO